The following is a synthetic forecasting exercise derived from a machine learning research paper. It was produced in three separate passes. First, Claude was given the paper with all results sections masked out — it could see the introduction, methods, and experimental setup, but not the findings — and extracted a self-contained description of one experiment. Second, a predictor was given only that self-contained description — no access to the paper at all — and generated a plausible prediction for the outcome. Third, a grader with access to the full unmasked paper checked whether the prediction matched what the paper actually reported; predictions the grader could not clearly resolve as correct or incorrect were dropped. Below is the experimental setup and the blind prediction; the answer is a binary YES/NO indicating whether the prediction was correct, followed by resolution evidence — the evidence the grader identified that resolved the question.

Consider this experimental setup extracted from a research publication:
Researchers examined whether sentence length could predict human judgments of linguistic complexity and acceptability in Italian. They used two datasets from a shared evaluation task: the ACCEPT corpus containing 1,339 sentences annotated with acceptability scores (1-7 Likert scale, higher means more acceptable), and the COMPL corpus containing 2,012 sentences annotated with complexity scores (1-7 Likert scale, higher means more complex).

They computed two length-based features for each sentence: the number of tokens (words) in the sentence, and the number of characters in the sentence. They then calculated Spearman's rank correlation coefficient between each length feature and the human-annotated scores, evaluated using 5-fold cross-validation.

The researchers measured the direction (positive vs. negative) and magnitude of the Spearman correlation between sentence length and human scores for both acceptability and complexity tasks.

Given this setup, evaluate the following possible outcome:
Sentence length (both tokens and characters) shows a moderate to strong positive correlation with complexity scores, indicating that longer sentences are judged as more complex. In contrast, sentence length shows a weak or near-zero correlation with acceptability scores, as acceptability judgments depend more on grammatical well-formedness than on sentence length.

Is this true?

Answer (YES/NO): NO